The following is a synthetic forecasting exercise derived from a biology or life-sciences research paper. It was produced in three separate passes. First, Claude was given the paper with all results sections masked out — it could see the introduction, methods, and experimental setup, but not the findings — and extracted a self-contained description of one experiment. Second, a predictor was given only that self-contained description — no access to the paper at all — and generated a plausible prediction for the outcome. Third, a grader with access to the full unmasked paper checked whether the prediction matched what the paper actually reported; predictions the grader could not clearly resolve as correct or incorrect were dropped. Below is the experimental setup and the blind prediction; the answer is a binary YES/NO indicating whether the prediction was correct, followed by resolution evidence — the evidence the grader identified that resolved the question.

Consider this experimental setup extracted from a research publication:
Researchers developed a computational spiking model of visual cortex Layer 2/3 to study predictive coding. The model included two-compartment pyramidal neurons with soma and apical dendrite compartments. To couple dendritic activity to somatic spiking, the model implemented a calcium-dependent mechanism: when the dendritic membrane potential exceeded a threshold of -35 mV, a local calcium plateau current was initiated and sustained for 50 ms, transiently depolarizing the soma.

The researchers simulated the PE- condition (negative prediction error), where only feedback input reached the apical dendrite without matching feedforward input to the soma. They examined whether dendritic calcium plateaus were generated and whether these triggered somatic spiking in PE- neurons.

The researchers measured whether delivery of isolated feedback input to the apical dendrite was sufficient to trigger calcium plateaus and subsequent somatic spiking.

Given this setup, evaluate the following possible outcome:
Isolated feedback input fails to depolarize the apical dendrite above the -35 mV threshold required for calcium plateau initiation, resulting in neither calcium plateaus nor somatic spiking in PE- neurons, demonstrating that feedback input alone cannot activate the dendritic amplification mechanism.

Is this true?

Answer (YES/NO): NO